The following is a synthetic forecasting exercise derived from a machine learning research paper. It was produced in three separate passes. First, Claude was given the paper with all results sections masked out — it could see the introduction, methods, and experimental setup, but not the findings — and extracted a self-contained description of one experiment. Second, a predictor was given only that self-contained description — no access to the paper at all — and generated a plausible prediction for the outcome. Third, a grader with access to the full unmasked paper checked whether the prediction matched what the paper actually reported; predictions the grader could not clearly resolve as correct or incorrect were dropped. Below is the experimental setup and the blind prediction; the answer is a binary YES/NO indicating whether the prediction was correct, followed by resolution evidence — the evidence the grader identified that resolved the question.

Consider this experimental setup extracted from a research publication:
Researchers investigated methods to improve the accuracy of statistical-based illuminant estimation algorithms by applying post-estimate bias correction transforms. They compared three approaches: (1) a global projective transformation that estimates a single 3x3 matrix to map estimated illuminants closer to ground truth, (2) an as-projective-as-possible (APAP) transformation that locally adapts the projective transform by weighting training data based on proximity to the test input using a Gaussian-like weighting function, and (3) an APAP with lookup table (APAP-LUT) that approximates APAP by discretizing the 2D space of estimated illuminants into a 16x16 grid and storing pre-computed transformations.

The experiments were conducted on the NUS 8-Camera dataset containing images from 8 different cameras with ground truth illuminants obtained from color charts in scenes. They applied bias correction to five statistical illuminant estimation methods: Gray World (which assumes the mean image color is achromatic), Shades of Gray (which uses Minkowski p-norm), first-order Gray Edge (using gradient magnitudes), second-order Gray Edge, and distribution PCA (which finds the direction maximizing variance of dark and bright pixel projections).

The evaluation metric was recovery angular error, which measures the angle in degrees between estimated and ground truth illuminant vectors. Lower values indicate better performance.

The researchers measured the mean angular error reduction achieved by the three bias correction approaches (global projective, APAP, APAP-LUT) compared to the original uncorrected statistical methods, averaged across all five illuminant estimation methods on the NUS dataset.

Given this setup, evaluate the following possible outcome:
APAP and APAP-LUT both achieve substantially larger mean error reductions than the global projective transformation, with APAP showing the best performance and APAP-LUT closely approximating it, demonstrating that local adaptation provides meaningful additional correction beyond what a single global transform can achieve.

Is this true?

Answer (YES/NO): YES